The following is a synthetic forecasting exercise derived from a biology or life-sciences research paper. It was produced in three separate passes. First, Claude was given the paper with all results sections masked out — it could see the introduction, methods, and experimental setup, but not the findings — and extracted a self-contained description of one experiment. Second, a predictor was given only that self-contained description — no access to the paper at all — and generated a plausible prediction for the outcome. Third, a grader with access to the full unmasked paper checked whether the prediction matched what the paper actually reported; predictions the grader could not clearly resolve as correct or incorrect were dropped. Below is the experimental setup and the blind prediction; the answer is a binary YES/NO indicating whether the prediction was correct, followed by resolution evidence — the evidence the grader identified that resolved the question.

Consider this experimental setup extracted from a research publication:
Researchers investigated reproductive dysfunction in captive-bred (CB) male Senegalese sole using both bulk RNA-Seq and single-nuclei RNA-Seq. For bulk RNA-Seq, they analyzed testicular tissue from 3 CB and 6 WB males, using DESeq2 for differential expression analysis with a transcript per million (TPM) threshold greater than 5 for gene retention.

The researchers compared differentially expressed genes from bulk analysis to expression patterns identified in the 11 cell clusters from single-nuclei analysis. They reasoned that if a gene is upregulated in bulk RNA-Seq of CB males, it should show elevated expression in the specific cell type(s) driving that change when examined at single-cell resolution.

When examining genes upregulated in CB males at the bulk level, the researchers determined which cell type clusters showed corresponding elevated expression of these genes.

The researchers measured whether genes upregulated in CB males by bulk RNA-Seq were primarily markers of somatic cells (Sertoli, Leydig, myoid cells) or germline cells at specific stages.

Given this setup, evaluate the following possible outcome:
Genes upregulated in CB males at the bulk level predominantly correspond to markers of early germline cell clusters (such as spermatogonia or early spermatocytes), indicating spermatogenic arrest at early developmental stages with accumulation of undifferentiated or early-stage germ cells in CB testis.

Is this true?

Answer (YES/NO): YES